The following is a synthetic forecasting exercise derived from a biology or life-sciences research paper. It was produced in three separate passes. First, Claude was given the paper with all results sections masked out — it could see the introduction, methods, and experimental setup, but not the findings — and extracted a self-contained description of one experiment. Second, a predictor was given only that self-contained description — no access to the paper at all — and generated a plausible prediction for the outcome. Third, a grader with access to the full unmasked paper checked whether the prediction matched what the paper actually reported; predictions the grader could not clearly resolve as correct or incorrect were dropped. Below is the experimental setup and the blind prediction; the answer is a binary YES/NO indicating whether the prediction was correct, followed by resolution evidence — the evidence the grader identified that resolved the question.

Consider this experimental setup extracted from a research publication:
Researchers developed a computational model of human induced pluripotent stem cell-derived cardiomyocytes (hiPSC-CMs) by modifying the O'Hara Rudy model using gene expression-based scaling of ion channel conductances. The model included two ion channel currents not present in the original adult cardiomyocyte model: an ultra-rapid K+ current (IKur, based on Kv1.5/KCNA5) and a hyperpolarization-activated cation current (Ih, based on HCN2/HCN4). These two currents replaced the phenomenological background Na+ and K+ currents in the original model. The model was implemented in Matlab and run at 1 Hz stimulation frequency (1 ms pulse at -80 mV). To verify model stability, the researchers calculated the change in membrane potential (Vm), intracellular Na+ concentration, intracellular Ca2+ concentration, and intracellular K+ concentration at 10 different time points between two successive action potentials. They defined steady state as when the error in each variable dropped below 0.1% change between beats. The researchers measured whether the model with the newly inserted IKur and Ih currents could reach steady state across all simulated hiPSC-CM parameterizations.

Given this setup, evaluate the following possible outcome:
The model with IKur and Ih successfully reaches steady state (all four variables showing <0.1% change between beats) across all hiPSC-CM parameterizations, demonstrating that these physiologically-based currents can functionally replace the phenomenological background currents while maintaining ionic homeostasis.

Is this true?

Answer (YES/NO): YES